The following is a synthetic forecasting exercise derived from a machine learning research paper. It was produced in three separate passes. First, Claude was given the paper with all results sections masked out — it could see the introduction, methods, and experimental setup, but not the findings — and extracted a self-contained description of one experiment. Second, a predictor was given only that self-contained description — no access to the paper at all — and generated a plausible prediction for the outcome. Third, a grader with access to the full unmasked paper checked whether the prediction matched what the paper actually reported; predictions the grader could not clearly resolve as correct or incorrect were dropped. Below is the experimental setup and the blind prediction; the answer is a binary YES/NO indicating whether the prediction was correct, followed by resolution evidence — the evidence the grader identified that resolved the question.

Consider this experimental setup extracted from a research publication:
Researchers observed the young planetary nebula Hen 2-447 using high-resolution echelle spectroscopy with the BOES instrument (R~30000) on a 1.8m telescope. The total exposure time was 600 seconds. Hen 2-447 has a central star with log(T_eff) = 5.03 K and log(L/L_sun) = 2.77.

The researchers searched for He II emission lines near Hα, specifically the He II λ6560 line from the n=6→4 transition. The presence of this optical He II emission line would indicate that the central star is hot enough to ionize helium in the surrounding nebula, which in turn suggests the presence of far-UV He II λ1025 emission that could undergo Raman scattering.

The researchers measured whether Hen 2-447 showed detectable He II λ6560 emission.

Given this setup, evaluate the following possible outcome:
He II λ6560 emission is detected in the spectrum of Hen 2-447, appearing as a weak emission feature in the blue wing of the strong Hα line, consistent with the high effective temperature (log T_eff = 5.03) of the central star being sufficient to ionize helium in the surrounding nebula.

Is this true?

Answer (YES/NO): NO